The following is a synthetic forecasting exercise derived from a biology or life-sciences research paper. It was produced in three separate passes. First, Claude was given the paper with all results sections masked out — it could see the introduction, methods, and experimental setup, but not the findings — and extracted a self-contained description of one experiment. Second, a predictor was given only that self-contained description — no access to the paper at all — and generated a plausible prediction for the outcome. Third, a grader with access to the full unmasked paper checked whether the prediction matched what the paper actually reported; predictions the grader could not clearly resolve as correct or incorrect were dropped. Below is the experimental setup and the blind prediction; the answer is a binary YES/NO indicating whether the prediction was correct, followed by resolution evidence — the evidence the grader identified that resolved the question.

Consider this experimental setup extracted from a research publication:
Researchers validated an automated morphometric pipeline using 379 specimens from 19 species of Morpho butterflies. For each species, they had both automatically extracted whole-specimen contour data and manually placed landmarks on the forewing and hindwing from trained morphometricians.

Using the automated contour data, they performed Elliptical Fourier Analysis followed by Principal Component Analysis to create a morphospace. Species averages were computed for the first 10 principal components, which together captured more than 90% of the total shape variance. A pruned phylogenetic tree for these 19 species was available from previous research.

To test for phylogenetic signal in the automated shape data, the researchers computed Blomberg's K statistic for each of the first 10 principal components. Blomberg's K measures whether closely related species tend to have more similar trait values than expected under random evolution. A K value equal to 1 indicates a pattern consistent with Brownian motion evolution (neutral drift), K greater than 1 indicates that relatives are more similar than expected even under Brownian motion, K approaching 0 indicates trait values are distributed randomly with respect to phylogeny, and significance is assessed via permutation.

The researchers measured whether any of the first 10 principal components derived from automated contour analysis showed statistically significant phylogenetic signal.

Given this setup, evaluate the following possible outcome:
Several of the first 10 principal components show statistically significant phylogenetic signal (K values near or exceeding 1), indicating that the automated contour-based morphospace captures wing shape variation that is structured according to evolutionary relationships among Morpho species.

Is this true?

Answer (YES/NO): NO